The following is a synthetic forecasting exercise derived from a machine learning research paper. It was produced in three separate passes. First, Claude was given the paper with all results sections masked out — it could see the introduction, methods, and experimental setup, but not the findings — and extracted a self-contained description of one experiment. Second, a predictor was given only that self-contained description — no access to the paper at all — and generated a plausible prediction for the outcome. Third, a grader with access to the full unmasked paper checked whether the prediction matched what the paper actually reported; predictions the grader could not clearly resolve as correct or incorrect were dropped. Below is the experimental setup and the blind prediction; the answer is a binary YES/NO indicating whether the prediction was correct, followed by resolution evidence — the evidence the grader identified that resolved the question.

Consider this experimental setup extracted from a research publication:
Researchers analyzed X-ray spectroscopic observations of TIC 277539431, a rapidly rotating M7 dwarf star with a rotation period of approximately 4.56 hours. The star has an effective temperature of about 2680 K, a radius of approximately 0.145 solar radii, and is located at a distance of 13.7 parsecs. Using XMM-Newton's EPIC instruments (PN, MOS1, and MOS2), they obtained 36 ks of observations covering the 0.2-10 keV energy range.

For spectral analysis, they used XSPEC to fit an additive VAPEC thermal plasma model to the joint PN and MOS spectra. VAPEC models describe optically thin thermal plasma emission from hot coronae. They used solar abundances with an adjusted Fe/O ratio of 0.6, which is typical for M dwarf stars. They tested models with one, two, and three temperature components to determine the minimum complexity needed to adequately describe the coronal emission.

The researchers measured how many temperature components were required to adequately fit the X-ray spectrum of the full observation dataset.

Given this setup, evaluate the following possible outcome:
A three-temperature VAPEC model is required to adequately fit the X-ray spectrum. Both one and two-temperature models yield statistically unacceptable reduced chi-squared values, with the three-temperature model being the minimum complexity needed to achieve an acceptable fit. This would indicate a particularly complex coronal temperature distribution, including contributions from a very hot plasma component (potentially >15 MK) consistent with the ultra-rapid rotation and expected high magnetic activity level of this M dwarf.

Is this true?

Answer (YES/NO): NO